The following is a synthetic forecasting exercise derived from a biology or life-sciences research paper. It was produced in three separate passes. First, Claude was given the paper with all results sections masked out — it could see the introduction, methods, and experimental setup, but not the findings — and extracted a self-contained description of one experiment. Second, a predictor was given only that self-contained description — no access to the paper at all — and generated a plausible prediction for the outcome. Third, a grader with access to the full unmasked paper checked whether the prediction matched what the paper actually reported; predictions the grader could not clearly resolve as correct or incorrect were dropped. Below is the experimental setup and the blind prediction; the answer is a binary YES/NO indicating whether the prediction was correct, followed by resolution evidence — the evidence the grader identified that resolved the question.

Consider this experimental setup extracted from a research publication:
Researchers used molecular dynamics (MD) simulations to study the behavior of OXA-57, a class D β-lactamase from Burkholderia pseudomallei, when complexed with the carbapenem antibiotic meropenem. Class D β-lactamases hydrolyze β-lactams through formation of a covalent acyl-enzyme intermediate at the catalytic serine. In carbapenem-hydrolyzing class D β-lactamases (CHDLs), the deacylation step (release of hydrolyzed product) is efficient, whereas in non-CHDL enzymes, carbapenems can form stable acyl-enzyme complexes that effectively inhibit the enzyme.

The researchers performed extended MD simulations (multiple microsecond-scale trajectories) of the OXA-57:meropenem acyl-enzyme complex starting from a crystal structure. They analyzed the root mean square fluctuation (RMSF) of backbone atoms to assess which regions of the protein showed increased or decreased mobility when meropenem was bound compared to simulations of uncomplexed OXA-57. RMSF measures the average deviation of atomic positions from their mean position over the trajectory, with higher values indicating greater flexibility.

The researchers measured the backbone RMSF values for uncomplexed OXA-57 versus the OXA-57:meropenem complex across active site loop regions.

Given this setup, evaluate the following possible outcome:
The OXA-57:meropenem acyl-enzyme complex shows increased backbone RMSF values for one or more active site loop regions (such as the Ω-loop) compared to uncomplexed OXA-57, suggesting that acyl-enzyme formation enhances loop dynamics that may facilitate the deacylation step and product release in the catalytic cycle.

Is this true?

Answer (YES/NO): NO